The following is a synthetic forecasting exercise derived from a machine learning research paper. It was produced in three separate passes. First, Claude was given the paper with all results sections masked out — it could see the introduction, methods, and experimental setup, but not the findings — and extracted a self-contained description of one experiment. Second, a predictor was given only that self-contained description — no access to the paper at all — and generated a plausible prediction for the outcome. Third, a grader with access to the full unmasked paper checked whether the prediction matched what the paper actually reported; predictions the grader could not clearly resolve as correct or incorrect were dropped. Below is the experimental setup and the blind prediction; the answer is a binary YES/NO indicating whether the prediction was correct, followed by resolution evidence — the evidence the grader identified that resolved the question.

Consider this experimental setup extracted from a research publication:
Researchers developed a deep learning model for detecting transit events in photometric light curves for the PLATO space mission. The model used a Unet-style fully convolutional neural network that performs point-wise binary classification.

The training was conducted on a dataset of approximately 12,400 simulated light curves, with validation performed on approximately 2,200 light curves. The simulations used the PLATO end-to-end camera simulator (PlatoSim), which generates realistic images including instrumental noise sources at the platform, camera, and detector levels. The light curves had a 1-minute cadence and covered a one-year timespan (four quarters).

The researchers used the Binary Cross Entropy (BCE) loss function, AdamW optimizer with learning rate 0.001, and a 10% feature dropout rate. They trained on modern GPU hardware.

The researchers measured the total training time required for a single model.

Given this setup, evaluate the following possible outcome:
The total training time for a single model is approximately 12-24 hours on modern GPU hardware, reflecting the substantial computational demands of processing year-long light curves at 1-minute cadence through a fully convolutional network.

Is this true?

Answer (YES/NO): NO